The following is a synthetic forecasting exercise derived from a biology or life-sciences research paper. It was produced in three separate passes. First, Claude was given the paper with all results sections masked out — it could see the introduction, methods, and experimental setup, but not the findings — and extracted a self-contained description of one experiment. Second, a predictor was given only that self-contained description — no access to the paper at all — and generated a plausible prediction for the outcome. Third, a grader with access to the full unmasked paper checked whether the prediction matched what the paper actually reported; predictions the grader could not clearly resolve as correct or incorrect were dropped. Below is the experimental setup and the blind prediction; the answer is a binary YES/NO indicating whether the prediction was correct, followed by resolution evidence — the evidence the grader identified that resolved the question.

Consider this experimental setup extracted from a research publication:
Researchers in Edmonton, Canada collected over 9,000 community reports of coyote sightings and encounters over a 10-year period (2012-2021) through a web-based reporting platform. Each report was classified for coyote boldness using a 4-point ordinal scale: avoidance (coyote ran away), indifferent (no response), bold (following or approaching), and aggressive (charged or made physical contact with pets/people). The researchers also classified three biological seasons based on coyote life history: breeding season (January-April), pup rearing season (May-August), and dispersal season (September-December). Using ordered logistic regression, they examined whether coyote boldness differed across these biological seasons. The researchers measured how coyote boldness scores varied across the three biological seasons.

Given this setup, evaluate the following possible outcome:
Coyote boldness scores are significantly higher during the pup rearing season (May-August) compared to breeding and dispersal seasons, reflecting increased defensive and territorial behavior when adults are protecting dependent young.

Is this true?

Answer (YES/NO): YES